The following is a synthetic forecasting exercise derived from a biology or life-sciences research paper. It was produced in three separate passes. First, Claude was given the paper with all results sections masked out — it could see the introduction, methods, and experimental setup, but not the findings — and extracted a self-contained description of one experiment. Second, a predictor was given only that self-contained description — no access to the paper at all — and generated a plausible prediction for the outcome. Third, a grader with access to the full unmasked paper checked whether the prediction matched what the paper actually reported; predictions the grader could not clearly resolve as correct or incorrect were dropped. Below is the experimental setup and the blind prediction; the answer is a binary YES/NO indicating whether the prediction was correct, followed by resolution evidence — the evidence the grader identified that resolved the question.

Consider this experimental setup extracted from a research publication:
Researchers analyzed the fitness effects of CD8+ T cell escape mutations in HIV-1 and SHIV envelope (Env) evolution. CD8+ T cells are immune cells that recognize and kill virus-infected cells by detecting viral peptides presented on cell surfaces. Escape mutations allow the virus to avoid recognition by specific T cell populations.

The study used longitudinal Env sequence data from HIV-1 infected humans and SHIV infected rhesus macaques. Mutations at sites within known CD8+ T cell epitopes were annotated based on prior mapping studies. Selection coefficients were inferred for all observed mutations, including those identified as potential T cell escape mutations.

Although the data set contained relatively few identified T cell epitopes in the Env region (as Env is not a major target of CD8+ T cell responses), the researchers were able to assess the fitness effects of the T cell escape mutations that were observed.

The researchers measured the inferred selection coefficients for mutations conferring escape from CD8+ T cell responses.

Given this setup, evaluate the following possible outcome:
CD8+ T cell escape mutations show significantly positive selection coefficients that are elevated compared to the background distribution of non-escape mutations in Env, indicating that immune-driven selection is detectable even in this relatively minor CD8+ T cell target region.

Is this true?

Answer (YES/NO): YES